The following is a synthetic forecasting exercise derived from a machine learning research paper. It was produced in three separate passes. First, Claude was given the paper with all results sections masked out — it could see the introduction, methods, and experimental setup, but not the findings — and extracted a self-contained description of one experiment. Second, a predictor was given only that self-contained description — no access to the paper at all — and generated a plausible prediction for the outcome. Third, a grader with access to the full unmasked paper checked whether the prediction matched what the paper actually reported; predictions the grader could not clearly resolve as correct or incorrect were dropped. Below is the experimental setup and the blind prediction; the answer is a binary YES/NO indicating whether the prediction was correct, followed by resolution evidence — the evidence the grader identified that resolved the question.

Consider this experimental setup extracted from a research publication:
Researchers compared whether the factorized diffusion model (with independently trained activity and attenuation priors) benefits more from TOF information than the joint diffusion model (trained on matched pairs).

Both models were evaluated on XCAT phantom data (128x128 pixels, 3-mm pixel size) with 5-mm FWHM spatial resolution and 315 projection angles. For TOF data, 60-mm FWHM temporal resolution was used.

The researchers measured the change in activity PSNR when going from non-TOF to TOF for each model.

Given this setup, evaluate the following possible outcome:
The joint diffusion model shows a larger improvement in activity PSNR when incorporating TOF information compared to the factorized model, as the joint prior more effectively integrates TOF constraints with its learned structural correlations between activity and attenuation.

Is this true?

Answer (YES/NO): YES